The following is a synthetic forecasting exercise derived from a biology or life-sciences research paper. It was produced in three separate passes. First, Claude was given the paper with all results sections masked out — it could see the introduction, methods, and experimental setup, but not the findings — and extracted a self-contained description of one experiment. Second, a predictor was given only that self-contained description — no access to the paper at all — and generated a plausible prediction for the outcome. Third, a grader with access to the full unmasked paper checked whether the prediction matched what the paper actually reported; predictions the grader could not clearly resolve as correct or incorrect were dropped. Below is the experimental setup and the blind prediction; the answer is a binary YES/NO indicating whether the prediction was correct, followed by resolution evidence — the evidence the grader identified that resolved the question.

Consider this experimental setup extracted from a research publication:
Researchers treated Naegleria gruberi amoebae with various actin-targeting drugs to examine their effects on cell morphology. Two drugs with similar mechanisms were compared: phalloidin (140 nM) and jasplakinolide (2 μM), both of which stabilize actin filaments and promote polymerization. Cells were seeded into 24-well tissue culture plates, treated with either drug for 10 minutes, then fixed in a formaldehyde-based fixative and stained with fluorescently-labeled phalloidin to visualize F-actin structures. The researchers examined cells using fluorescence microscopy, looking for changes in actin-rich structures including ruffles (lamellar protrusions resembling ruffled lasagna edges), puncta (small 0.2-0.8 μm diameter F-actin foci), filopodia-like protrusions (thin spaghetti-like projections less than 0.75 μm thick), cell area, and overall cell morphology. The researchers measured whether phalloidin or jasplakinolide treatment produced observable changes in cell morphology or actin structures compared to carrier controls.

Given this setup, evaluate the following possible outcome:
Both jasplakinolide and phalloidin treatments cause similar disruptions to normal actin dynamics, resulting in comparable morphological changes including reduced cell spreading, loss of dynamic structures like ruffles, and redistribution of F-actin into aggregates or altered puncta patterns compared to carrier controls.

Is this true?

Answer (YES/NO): NO